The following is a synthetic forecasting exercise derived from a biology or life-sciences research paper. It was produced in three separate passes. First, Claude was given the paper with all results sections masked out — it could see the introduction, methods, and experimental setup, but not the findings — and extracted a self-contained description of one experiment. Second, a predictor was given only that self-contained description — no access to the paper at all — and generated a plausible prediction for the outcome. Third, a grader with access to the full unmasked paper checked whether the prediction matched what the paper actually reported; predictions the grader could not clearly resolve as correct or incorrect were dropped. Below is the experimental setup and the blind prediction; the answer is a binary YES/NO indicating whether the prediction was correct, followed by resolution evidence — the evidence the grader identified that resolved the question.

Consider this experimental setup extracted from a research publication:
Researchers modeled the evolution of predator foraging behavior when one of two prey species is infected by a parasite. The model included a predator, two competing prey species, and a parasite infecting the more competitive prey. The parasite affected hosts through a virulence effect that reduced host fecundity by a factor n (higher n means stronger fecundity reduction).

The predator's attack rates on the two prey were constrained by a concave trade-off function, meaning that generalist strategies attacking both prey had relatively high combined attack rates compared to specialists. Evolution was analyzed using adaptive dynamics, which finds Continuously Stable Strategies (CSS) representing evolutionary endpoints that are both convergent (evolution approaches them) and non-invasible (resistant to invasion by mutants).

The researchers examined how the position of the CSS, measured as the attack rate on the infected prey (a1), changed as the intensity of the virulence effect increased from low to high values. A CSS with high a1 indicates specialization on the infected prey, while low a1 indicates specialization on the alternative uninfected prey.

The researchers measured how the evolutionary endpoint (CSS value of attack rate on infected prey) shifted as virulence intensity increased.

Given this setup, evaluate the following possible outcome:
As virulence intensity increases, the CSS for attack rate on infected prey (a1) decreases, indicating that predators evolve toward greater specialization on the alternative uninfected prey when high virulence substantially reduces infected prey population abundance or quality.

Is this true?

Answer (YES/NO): YES